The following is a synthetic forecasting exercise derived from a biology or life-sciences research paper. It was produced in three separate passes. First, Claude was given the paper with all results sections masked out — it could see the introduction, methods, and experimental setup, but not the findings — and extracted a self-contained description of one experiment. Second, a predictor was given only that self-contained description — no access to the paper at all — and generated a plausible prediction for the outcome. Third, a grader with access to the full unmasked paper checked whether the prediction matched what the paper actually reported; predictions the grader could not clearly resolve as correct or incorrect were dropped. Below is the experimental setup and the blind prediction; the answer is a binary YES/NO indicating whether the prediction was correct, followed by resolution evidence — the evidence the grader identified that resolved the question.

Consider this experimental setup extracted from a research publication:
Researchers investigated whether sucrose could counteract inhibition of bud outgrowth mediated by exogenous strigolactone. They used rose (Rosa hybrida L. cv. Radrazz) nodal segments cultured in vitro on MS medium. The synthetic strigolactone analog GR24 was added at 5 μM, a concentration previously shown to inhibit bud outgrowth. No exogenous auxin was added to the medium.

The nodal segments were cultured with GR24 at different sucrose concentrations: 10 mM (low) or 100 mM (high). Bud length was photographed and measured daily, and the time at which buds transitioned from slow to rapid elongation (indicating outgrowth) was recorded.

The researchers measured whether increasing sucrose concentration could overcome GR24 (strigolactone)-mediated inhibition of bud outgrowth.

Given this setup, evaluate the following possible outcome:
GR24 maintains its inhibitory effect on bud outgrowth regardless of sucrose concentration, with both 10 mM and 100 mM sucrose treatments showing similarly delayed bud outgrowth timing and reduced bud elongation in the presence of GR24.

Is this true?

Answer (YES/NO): NO